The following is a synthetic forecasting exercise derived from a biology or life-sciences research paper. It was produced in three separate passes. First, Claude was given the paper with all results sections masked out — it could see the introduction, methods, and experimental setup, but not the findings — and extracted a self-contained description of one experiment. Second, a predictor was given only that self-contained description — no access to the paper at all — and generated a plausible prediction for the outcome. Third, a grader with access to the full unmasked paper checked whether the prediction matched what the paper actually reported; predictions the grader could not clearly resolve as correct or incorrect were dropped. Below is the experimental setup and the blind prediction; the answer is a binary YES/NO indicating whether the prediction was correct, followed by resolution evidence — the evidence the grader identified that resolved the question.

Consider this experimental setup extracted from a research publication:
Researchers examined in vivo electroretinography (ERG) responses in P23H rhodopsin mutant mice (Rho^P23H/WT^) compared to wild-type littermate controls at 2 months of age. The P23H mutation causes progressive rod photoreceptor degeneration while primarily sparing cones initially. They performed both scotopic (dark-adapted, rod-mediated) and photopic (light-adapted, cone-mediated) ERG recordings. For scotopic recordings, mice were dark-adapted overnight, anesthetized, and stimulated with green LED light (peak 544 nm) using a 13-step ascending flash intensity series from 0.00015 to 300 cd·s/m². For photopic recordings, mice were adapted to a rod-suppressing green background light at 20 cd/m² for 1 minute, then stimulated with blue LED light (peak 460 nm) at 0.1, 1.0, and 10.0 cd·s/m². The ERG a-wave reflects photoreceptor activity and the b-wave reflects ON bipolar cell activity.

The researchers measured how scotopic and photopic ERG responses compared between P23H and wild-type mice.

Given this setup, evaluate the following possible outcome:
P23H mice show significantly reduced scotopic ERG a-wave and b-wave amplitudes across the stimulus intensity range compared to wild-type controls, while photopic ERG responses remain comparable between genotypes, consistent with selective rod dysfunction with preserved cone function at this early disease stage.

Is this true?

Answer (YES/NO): NO